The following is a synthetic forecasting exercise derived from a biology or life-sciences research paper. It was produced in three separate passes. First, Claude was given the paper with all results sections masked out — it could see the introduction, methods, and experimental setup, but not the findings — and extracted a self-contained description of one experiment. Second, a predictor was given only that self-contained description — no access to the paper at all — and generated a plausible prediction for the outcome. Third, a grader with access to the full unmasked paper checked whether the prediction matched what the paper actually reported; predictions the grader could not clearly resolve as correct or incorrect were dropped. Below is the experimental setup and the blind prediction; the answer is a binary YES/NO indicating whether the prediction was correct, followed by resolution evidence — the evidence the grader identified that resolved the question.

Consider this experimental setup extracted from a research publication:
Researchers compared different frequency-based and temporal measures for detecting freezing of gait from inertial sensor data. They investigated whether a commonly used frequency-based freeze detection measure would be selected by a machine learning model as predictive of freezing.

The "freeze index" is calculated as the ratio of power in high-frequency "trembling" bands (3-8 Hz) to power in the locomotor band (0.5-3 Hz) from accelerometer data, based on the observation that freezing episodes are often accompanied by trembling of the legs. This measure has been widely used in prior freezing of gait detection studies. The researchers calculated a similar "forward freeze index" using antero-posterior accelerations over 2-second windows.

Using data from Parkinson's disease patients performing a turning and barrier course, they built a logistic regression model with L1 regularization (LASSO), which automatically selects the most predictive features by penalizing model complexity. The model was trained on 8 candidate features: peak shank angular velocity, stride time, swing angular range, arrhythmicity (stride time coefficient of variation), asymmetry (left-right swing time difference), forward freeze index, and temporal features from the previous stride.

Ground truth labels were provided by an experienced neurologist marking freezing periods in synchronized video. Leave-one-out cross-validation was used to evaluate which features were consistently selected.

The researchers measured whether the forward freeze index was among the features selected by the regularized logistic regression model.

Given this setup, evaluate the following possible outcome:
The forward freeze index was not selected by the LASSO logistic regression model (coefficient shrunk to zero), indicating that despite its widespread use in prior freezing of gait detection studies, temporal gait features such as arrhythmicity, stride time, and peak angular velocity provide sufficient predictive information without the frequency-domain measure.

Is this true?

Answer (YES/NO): NO